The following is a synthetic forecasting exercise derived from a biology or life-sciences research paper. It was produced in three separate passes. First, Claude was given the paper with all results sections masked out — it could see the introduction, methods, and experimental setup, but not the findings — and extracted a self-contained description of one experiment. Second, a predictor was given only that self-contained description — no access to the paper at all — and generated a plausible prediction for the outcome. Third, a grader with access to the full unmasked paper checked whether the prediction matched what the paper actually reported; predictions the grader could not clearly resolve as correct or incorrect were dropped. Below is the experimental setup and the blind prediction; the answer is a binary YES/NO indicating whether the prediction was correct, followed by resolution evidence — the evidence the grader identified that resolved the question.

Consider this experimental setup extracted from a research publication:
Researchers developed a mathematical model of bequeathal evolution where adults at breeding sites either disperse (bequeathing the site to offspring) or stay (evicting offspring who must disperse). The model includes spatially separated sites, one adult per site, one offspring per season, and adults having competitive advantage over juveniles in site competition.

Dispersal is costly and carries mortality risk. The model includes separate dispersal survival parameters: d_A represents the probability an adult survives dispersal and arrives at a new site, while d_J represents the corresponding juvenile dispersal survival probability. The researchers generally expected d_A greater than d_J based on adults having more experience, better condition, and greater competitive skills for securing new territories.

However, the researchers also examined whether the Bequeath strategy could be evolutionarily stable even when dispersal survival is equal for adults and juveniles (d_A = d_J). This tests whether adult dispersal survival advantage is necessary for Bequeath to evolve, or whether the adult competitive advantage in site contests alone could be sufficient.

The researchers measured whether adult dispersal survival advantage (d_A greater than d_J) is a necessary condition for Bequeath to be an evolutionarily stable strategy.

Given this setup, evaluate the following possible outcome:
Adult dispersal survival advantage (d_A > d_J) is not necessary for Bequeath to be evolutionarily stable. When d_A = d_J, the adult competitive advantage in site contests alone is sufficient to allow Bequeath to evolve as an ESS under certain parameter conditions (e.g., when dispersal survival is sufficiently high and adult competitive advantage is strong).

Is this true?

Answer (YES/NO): YES